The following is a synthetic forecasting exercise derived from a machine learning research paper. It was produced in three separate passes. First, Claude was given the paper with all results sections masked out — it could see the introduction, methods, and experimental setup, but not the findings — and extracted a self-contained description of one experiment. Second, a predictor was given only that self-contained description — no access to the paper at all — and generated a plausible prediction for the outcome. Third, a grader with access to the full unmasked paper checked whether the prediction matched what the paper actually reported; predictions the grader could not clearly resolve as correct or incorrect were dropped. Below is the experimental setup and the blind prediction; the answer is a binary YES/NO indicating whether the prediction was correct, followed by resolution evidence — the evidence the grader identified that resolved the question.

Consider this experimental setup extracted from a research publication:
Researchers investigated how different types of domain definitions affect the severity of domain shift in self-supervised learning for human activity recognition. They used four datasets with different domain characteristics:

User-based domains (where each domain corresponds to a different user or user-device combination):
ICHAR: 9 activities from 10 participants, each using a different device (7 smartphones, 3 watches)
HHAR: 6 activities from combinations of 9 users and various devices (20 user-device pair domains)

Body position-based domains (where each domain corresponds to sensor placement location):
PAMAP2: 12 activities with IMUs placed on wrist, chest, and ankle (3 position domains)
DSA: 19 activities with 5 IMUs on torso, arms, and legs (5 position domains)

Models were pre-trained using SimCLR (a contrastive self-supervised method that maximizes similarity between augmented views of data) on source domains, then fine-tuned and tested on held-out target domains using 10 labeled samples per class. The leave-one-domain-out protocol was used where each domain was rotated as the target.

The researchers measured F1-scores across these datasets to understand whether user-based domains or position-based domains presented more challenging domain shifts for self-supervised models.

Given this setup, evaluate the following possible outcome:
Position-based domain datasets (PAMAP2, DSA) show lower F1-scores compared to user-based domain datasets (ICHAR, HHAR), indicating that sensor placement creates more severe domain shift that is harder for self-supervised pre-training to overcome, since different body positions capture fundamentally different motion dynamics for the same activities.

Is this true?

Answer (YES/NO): YES